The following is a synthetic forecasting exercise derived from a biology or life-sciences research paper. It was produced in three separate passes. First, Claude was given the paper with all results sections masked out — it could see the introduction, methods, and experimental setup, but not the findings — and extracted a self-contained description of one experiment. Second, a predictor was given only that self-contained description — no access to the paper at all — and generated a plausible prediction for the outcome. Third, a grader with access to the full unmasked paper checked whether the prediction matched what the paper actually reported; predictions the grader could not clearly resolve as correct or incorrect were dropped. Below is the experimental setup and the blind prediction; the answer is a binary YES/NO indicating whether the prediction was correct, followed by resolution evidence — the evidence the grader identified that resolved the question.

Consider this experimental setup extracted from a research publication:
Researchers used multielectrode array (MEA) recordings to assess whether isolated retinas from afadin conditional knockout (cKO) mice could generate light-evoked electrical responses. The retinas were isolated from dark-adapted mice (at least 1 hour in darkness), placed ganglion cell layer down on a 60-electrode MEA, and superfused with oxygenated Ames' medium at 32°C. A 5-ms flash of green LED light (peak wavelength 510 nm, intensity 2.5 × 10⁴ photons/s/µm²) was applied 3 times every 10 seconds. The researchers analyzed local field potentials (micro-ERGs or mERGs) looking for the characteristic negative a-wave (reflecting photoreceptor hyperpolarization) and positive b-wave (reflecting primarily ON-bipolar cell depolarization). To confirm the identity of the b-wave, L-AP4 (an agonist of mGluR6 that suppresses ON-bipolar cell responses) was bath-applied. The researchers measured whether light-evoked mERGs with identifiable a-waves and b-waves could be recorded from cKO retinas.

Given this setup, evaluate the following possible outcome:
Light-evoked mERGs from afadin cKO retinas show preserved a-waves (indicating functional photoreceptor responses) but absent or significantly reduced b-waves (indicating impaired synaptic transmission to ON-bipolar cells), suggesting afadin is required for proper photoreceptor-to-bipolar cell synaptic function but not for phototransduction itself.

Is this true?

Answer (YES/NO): NO